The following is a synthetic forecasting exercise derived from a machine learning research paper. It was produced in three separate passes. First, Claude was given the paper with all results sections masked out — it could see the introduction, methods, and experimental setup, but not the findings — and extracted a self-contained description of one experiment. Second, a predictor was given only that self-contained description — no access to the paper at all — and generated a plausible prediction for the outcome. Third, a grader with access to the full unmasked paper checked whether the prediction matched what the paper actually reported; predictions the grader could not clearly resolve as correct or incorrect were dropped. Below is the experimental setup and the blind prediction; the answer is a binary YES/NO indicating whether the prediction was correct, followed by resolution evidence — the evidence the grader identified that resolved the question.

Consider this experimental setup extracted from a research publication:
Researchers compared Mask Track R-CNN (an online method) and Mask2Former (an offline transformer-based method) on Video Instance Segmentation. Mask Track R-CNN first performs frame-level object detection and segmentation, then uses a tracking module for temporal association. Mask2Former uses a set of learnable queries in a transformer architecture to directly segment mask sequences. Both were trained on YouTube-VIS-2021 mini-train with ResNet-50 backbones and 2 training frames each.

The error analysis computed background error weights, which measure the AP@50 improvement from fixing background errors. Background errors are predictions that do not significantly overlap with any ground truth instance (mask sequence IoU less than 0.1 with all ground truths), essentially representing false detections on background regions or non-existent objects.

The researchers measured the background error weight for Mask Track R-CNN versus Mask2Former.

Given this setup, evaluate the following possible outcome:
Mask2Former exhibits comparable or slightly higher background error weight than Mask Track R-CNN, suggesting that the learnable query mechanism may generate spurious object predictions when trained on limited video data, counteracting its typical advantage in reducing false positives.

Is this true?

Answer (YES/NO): NO